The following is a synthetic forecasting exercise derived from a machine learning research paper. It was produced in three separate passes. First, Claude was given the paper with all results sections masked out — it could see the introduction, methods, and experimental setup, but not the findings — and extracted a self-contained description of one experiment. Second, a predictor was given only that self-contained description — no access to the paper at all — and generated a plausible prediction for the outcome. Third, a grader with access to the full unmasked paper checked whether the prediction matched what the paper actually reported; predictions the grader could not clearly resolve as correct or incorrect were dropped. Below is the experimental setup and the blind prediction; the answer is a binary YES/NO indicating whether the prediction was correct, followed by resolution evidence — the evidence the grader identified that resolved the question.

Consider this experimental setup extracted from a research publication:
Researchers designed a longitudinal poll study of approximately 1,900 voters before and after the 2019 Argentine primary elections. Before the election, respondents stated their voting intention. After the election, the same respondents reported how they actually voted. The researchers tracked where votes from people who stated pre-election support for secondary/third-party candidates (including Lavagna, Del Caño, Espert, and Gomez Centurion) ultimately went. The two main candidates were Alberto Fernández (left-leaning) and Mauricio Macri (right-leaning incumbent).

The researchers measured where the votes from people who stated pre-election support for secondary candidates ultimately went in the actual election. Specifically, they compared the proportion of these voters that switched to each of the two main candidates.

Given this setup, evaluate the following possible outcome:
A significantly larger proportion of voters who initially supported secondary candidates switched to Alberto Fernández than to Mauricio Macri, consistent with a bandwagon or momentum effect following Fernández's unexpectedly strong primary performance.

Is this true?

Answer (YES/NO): NO